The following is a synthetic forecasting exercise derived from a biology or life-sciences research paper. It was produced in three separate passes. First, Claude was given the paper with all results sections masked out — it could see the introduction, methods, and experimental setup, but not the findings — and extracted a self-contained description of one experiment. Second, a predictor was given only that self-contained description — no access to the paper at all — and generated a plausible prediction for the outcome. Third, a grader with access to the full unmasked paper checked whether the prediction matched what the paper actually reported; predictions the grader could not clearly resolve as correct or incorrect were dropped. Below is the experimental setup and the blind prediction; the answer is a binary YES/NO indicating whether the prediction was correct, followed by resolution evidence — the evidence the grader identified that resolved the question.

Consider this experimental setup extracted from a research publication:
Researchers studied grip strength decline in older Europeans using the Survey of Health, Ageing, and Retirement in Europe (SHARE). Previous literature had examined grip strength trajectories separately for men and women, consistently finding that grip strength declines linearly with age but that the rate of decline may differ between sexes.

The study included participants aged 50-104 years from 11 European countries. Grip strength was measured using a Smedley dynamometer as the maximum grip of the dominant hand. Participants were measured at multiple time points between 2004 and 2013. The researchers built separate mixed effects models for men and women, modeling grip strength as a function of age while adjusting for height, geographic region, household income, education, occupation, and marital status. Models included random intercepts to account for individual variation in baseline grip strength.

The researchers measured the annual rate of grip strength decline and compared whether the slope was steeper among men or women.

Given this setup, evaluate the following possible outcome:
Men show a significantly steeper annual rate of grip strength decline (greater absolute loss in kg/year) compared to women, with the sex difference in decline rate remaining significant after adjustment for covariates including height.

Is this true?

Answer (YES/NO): YES